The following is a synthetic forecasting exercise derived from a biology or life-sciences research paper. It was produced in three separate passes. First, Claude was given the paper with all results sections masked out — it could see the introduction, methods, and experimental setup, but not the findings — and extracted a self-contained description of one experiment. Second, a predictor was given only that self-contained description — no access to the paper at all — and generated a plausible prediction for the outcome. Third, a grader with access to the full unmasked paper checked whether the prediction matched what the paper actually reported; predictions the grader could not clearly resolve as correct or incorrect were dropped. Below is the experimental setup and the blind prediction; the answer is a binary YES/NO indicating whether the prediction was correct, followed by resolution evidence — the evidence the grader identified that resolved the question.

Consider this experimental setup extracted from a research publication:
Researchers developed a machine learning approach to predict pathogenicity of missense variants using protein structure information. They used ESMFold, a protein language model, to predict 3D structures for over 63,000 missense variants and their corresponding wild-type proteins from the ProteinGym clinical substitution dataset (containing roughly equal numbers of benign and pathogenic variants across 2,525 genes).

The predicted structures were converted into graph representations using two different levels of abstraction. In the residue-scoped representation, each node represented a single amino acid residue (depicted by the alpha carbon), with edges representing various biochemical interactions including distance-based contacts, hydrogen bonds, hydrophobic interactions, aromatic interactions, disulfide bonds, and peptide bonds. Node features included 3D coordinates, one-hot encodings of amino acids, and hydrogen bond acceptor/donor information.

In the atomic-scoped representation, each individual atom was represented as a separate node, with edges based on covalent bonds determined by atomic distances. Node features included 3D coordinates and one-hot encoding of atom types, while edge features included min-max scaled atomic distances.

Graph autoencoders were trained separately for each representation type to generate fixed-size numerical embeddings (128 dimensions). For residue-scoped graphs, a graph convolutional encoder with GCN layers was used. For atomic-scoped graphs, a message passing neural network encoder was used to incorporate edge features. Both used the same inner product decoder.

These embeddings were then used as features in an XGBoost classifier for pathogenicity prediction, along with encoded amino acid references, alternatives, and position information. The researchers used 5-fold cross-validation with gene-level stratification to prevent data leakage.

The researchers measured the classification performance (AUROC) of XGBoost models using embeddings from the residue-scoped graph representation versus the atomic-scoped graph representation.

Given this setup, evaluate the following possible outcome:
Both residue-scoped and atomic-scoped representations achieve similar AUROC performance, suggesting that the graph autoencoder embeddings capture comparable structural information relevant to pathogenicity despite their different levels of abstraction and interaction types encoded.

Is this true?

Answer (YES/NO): NO